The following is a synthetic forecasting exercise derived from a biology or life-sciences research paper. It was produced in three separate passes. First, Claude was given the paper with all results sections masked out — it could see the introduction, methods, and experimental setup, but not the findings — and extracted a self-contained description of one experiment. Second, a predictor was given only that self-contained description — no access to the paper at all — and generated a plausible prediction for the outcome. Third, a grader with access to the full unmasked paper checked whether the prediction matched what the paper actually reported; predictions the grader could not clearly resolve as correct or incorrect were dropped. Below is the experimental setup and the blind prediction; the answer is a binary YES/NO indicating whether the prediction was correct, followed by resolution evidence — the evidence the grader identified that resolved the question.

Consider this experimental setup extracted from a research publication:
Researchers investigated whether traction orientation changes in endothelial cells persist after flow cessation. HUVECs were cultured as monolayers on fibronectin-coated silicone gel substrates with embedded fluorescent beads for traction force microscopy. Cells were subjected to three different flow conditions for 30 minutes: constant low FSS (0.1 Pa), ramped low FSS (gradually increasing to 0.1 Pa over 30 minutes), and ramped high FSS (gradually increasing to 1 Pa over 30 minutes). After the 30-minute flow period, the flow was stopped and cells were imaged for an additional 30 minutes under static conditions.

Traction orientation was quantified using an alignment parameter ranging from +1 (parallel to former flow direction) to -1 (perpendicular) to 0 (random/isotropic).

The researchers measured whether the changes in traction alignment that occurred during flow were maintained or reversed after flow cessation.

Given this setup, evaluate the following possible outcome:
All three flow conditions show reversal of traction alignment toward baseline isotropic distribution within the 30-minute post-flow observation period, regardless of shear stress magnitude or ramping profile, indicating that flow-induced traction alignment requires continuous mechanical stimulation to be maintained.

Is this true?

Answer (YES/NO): NO